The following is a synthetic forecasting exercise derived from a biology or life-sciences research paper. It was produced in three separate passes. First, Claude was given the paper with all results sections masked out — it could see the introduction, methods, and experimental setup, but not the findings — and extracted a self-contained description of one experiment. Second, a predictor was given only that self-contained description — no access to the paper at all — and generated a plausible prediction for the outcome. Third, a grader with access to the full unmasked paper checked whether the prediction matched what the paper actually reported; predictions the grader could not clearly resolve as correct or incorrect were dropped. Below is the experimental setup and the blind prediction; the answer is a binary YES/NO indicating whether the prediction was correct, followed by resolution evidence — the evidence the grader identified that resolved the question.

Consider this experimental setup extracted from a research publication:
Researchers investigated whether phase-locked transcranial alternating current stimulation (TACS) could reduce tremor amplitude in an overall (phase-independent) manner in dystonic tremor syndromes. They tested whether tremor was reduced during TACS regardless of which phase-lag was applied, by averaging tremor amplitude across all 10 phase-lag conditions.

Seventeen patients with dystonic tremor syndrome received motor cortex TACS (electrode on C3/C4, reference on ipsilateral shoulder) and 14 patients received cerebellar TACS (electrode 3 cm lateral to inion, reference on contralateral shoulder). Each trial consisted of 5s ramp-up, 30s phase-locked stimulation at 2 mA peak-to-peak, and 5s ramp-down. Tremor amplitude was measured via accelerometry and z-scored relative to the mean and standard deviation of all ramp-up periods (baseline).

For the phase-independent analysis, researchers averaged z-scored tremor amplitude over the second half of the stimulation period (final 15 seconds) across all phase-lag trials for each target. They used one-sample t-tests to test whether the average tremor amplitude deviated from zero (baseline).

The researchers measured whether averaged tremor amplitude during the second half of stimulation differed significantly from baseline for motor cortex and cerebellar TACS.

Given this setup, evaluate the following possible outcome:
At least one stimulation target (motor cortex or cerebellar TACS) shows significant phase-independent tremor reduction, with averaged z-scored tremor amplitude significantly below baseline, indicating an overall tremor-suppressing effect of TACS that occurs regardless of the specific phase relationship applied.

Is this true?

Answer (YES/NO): NO